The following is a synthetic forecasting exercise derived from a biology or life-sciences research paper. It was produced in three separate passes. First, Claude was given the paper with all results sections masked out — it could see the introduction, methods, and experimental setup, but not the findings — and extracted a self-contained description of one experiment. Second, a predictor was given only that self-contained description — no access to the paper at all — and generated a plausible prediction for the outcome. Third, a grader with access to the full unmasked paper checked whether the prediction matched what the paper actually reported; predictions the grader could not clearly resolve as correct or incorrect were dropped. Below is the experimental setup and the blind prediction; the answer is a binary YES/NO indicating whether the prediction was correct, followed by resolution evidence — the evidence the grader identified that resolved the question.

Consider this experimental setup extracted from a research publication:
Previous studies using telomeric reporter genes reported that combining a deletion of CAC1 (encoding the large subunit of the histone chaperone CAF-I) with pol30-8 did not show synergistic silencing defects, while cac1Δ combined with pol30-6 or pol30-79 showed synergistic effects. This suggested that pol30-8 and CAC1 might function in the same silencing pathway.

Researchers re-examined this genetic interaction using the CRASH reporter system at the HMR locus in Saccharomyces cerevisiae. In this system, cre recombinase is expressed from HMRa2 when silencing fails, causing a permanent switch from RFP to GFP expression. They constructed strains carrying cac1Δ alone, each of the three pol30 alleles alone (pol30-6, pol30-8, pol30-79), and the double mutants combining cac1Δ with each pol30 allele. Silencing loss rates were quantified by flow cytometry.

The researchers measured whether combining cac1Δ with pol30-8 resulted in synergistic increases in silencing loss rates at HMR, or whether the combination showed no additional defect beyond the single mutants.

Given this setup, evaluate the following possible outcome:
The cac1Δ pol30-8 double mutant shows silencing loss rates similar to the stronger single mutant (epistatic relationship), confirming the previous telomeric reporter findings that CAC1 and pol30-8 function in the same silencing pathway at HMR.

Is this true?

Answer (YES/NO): YES